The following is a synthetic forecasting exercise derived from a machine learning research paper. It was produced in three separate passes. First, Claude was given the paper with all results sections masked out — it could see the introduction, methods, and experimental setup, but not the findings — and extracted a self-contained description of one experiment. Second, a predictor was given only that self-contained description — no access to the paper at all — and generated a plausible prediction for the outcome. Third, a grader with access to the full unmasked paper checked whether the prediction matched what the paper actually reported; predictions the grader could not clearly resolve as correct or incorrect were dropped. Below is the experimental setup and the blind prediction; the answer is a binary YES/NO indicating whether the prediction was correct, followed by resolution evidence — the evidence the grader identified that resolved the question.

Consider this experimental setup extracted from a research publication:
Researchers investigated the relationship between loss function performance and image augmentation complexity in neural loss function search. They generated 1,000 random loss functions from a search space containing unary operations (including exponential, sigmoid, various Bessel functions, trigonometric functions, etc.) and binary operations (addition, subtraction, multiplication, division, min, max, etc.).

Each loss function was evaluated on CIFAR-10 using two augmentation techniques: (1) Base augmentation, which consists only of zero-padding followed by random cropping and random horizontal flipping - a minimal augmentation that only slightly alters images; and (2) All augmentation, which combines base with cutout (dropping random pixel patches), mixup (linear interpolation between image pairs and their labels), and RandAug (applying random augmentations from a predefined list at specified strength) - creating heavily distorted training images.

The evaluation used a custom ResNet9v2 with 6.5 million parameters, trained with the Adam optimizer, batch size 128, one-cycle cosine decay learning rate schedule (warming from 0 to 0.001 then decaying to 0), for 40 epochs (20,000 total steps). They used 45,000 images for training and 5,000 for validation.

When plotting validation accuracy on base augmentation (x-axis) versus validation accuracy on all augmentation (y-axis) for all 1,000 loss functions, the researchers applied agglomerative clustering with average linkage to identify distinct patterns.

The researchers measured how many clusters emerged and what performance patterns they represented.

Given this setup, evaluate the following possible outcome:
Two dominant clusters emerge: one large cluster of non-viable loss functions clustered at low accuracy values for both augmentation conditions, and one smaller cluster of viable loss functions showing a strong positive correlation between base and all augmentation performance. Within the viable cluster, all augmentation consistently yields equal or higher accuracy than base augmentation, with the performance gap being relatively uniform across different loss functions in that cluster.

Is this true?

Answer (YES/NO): NO